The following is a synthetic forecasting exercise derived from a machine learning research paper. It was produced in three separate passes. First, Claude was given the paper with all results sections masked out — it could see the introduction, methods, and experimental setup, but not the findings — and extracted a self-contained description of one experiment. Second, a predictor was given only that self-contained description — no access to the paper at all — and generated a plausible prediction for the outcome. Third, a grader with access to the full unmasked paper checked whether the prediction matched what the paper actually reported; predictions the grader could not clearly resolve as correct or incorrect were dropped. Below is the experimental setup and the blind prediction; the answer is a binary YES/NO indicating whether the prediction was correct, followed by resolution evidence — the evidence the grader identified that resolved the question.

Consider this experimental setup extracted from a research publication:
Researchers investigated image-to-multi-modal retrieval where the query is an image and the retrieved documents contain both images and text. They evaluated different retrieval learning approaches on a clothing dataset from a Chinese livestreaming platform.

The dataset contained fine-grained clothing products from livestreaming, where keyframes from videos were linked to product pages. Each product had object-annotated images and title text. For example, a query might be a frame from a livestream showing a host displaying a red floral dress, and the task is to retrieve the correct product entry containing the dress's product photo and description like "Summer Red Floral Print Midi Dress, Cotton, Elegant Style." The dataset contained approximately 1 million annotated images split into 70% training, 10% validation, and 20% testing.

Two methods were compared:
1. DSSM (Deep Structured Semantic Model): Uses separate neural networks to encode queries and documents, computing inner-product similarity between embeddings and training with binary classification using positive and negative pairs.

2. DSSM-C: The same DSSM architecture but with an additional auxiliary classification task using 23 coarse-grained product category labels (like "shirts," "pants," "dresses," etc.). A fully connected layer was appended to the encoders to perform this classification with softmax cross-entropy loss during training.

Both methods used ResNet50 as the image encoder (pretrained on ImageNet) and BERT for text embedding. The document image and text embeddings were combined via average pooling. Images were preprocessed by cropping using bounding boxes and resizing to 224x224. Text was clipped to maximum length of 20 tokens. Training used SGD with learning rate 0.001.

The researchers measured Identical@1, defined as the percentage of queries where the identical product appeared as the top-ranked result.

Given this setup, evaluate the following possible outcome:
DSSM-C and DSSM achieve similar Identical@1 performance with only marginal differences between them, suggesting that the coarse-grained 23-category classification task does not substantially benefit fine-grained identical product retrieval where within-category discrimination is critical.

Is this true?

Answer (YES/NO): NO